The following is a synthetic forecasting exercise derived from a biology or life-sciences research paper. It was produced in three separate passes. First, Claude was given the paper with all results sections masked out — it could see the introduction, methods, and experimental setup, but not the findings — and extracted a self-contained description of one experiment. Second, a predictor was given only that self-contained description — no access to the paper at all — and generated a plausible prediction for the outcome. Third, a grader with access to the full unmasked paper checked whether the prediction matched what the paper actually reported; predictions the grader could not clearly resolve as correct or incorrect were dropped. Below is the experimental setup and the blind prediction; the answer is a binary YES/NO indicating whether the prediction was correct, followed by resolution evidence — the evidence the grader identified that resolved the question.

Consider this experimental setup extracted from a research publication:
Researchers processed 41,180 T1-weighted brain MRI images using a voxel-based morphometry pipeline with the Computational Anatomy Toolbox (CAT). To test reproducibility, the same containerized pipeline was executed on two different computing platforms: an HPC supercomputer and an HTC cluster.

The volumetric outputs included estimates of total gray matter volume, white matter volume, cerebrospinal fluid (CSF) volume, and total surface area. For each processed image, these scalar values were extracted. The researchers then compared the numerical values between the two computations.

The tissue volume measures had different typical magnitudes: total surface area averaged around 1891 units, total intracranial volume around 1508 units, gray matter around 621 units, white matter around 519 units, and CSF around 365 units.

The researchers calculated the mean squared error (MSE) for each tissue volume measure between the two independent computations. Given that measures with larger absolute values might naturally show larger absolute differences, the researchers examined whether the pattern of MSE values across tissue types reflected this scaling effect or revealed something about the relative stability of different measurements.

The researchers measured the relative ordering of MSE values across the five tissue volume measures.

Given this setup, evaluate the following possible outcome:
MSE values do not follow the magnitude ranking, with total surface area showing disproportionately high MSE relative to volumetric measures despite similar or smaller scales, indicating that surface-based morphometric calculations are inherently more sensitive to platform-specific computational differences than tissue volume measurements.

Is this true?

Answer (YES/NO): NO